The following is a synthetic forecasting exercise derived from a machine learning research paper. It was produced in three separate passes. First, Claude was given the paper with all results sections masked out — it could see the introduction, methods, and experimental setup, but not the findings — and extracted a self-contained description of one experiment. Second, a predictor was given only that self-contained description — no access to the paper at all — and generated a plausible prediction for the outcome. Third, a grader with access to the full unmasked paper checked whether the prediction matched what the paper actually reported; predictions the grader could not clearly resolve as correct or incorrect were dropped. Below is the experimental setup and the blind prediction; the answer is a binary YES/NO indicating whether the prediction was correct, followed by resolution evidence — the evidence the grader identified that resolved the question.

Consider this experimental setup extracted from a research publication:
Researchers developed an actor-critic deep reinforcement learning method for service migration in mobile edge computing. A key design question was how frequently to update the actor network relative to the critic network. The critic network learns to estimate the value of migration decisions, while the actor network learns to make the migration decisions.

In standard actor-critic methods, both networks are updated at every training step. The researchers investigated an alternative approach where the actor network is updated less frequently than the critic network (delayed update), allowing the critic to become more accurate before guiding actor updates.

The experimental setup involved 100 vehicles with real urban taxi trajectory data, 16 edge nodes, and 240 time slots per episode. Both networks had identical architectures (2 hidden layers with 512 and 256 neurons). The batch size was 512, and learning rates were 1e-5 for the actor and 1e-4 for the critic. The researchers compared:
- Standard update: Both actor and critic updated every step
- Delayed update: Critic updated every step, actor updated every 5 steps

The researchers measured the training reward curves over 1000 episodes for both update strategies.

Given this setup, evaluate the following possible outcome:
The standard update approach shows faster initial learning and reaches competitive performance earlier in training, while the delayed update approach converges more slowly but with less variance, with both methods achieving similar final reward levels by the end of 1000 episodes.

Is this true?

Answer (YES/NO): NO